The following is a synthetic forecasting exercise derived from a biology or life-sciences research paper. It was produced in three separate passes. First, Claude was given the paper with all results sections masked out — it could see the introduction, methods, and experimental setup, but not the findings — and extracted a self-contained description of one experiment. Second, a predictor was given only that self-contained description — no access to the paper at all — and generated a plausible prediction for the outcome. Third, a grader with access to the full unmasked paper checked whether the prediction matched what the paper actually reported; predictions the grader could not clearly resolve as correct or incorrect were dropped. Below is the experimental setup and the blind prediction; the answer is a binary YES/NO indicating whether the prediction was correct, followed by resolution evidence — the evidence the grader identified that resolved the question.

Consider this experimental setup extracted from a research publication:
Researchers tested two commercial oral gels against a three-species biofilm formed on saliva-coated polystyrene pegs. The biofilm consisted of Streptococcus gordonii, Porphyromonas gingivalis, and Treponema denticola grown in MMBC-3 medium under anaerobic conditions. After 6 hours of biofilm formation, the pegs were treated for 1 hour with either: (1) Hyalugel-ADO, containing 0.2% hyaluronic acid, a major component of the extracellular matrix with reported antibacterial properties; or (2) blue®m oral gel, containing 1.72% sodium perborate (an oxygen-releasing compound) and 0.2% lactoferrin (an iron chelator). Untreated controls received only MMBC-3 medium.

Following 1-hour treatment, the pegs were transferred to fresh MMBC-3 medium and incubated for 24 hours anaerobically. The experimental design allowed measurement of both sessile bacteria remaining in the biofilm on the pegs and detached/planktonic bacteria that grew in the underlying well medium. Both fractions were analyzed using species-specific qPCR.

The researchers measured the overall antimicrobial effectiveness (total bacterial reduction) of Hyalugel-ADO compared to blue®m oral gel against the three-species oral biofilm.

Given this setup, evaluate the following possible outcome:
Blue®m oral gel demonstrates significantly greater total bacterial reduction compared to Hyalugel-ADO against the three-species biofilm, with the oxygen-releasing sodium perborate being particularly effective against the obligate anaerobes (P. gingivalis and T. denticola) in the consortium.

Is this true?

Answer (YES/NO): NO